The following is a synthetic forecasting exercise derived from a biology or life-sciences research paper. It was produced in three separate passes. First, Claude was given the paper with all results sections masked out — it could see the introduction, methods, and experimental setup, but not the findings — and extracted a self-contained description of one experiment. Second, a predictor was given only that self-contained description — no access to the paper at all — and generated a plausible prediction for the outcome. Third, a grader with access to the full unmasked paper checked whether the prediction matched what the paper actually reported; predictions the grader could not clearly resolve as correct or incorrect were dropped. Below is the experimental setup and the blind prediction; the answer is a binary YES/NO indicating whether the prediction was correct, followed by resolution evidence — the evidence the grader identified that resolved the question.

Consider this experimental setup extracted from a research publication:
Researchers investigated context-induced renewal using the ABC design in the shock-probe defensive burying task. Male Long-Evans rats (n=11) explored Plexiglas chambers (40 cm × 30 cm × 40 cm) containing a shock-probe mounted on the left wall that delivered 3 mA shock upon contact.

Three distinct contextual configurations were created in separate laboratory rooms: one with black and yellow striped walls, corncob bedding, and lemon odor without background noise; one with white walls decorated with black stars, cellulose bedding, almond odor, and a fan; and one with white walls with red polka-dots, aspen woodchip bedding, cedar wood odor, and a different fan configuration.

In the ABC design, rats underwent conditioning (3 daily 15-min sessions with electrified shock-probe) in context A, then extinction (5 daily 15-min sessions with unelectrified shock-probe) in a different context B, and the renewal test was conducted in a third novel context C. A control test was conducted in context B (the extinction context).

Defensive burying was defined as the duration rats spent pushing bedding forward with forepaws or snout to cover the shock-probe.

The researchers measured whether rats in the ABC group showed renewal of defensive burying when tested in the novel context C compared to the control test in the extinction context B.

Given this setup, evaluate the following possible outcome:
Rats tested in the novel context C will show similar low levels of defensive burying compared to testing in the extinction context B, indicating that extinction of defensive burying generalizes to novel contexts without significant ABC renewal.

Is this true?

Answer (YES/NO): YES